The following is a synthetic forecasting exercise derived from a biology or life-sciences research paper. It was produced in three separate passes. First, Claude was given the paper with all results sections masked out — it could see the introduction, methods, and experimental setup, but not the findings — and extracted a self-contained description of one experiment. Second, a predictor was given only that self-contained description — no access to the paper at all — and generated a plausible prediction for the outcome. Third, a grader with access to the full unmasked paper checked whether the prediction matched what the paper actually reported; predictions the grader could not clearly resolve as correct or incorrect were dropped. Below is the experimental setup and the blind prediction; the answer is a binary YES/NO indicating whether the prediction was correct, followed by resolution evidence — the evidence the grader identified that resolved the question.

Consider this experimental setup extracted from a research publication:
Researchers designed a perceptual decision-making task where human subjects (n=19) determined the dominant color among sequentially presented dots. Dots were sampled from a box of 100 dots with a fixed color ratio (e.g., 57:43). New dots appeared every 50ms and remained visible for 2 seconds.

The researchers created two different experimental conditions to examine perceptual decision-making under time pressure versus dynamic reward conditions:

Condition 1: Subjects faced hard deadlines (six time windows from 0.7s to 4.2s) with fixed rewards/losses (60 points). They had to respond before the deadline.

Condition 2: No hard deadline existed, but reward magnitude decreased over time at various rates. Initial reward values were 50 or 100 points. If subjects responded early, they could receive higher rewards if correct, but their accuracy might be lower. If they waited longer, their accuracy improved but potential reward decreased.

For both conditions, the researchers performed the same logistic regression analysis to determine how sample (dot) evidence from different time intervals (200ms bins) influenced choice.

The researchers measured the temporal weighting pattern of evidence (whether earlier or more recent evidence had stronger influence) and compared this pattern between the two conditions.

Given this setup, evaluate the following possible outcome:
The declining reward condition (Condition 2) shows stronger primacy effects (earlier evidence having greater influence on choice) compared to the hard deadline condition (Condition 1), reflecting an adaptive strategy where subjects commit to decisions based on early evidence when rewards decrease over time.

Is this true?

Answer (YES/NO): NO